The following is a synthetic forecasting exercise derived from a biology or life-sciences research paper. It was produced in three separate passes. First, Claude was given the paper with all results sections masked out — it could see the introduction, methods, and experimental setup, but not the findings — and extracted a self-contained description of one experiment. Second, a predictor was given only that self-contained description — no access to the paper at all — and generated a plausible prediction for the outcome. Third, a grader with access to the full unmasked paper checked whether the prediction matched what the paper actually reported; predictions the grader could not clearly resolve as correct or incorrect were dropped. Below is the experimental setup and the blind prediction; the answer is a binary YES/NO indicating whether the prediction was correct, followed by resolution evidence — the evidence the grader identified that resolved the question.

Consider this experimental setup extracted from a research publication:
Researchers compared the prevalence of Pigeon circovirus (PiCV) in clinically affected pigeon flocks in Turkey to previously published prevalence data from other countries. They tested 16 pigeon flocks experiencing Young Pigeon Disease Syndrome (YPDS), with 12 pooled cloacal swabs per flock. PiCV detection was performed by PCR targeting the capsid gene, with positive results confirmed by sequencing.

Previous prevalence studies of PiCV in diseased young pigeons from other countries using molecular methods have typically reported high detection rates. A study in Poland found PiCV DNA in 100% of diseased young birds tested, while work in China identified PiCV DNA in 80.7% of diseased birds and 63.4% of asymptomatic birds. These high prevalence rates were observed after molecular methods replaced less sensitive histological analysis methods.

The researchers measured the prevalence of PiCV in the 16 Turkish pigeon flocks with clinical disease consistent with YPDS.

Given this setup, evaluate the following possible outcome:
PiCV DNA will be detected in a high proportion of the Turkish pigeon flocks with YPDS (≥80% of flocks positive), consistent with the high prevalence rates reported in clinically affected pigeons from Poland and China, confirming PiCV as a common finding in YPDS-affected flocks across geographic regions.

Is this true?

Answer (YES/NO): NO